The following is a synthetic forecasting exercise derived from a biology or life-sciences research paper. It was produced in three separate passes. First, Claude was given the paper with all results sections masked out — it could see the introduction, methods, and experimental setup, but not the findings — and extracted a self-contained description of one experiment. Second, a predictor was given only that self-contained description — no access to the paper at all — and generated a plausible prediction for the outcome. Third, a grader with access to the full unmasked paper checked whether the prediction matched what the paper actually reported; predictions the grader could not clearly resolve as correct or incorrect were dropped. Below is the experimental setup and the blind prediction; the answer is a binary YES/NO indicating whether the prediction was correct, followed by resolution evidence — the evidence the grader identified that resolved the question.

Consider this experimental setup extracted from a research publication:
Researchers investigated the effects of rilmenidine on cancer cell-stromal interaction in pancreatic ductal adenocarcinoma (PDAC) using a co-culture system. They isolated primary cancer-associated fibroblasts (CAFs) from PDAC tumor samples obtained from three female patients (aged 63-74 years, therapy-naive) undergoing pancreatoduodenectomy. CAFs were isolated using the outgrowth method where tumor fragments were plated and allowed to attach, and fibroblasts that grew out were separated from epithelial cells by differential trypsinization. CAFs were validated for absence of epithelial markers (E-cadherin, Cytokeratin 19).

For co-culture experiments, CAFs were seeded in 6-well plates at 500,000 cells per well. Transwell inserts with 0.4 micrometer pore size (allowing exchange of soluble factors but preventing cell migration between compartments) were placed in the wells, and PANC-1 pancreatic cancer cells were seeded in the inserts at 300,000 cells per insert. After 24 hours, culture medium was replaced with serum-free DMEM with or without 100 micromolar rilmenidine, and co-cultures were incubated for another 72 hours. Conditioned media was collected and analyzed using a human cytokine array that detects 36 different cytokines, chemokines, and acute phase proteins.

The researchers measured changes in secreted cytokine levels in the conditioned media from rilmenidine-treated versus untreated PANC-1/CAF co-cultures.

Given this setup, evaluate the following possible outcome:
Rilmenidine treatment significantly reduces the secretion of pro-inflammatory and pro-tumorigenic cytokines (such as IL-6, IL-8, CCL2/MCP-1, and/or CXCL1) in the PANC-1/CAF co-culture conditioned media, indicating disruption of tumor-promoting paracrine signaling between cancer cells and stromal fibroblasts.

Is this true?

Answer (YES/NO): YES